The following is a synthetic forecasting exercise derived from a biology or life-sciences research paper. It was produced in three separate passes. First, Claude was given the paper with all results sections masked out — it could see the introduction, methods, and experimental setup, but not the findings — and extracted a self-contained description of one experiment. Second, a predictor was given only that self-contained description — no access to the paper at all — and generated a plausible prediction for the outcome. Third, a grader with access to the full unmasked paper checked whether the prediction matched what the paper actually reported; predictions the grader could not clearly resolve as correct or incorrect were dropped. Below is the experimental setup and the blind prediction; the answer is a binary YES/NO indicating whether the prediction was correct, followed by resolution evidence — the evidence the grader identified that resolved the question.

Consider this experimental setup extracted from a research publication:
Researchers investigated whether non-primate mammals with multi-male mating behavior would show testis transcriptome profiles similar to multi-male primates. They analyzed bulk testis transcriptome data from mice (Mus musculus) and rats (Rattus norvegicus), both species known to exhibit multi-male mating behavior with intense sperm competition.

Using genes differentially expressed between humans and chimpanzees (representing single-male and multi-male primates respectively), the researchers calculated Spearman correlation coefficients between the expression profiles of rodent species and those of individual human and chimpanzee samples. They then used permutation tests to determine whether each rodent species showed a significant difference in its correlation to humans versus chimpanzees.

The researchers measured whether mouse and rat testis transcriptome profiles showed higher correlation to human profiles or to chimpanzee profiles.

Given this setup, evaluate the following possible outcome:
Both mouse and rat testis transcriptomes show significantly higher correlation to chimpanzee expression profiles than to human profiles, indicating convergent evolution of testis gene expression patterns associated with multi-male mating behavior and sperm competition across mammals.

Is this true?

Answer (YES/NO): YES